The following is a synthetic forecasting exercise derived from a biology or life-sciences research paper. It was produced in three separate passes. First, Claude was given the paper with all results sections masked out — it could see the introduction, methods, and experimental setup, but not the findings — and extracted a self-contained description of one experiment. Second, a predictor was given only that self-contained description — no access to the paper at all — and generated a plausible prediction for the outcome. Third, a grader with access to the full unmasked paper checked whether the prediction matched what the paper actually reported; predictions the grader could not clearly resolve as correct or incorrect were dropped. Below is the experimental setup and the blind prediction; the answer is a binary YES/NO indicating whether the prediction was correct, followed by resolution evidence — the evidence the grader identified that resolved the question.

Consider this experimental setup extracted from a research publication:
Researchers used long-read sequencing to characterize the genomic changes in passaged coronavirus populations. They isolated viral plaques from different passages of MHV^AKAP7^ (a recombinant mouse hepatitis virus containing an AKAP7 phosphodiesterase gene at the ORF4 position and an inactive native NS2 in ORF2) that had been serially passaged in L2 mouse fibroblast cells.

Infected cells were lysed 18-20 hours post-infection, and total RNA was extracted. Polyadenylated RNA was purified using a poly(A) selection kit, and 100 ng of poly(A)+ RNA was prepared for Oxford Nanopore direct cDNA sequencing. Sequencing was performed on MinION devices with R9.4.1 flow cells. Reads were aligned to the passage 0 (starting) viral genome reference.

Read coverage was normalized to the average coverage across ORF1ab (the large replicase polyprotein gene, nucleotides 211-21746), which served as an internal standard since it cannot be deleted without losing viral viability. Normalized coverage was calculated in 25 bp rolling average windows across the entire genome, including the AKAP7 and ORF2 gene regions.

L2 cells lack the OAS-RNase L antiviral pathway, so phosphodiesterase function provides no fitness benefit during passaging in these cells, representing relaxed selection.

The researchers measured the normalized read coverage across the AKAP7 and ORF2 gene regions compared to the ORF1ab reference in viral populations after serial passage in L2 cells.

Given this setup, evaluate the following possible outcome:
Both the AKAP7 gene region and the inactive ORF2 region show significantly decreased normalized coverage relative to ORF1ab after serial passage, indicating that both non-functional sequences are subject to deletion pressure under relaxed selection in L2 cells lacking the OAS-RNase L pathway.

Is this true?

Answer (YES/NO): NO